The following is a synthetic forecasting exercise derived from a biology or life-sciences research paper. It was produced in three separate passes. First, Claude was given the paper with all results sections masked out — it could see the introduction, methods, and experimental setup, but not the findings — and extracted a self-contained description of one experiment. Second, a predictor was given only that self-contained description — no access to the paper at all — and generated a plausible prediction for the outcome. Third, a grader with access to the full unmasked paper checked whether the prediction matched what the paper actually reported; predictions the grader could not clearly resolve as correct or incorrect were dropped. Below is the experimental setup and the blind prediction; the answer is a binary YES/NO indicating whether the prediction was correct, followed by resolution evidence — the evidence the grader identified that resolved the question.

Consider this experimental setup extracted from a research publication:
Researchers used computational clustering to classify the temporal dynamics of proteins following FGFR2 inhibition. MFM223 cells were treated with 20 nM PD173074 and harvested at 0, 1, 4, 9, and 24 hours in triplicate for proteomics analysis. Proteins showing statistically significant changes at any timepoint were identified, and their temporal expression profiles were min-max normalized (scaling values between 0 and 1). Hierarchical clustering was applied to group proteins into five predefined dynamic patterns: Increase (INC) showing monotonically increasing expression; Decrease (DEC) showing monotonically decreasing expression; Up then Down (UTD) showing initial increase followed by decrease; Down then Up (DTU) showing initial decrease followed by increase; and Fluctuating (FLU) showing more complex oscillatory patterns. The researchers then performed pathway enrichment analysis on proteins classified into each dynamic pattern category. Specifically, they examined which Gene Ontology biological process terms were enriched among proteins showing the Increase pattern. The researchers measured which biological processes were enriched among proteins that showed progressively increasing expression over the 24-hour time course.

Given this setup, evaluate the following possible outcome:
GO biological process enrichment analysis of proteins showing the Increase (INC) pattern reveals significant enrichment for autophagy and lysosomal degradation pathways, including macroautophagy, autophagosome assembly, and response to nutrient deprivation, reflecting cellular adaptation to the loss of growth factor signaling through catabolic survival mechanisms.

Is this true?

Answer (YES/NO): NO